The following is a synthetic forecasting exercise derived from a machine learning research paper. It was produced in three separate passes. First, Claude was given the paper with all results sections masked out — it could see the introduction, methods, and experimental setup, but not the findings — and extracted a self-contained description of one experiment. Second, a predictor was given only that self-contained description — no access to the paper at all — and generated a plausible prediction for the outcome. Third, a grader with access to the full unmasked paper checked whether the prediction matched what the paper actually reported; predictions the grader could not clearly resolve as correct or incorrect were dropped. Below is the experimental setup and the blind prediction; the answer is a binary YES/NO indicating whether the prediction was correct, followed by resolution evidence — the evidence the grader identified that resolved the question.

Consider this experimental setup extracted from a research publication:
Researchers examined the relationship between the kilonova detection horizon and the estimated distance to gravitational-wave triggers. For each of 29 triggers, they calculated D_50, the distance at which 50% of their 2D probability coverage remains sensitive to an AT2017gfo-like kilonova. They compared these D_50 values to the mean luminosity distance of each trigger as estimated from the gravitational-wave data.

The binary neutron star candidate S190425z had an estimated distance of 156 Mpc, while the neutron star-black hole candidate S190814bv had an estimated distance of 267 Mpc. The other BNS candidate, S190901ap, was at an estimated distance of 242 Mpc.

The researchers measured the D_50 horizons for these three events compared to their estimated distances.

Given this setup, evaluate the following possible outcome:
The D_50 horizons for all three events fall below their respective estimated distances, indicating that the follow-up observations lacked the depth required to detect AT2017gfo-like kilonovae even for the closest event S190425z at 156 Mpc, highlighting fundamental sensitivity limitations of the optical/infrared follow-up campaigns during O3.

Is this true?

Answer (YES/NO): NO